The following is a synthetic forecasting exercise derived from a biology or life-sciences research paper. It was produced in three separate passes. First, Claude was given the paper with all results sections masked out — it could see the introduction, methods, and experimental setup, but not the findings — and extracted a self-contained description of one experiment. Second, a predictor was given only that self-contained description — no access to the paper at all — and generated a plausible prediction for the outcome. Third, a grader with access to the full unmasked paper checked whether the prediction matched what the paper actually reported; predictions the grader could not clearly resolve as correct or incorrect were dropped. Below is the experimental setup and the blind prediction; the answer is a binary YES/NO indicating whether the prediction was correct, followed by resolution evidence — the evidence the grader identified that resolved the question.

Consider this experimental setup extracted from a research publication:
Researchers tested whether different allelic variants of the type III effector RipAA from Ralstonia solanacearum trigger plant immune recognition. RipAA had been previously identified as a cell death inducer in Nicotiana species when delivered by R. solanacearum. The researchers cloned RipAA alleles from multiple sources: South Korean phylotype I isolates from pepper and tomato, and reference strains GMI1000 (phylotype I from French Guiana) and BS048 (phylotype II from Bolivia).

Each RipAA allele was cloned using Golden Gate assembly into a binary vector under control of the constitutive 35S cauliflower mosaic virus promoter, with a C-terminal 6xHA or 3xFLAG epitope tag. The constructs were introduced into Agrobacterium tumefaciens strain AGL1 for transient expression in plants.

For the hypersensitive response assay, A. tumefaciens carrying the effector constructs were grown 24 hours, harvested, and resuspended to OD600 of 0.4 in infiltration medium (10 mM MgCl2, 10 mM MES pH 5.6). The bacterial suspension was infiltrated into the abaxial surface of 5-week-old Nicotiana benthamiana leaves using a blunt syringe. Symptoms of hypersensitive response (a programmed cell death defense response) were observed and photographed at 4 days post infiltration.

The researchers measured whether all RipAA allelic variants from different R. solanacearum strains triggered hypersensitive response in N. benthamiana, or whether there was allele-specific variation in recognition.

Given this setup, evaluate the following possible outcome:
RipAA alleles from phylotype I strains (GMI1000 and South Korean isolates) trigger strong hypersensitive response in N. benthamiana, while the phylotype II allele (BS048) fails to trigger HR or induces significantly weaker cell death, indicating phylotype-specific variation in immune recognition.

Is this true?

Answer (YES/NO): NO